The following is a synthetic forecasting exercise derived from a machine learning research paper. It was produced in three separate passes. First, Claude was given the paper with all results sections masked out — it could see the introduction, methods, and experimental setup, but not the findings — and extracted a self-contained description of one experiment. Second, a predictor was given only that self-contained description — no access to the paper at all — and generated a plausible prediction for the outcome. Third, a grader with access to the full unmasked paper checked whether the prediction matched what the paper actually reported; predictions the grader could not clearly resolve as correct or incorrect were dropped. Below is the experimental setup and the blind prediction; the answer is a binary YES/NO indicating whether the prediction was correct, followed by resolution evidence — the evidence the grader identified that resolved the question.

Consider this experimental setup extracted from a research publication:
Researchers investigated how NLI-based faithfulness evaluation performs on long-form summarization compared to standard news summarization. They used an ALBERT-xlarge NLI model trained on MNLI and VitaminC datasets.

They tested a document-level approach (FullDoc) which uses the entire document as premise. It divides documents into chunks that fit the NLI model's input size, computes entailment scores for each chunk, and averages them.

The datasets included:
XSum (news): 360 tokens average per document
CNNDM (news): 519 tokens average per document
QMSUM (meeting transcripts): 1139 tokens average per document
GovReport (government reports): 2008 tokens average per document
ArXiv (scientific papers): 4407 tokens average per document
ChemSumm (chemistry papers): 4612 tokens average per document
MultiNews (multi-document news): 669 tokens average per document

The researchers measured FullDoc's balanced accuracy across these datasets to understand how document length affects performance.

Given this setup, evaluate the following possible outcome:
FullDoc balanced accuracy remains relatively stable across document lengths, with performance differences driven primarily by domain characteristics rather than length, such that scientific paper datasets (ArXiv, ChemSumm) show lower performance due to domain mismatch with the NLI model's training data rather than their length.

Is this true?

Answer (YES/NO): NO